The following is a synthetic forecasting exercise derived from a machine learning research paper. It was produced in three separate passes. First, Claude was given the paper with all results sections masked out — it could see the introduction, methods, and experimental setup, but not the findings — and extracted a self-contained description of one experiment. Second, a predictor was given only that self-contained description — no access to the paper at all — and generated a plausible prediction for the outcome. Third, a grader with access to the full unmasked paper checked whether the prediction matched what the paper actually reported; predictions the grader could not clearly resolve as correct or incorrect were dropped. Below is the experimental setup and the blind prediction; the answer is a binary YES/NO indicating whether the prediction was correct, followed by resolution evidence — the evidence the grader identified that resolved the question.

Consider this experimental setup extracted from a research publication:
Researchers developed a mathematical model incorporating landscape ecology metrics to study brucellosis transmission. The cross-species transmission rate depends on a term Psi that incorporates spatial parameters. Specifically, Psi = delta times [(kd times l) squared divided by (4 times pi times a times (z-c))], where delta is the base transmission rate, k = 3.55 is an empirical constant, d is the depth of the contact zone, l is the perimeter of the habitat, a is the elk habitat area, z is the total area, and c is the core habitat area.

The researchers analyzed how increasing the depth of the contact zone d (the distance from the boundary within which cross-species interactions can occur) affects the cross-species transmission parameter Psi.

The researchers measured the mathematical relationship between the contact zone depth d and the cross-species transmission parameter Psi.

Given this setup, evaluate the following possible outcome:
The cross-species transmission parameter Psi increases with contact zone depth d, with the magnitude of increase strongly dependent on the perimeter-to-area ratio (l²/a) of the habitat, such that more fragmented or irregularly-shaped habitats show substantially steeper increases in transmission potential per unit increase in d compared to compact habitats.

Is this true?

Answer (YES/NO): YES